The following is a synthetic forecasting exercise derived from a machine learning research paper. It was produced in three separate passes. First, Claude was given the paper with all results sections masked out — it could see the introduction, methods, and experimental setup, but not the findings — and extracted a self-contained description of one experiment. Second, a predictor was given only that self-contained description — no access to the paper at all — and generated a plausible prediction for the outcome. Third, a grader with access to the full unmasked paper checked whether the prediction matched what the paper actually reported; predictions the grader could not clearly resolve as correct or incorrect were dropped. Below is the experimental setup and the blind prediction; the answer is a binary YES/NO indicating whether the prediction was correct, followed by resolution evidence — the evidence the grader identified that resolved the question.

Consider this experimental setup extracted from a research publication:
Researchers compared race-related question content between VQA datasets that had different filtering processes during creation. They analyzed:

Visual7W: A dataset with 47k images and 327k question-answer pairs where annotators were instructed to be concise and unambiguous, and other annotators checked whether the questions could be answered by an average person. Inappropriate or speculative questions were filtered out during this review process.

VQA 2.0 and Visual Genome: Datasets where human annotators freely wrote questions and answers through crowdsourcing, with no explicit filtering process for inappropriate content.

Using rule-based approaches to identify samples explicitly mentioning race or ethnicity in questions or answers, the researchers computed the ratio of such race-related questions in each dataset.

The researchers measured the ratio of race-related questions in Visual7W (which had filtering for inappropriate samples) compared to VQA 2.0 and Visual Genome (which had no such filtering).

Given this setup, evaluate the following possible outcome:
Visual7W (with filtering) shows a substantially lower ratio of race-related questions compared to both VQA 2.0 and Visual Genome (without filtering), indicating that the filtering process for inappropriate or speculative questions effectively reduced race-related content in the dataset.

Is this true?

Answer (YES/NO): YES